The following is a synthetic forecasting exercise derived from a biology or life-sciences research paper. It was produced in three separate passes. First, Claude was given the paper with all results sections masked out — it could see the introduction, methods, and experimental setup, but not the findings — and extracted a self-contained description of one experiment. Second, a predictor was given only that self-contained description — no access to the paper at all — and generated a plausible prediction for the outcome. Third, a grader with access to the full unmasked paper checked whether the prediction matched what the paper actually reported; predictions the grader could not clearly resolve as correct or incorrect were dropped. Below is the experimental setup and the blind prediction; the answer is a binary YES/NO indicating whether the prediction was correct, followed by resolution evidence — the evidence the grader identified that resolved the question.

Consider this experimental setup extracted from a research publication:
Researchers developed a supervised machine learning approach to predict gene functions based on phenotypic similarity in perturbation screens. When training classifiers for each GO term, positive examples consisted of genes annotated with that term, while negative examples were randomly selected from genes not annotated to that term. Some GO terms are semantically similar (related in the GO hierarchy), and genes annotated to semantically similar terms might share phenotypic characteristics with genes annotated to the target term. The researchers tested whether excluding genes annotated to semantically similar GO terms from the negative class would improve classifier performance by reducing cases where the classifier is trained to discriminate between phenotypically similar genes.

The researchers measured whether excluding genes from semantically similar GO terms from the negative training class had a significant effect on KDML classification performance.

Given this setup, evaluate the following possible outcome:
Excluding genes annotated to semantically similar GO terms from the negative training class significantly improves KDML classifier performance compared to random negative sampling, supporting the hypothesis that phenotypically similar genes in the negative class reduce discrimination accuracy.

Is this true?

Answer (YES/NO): NO